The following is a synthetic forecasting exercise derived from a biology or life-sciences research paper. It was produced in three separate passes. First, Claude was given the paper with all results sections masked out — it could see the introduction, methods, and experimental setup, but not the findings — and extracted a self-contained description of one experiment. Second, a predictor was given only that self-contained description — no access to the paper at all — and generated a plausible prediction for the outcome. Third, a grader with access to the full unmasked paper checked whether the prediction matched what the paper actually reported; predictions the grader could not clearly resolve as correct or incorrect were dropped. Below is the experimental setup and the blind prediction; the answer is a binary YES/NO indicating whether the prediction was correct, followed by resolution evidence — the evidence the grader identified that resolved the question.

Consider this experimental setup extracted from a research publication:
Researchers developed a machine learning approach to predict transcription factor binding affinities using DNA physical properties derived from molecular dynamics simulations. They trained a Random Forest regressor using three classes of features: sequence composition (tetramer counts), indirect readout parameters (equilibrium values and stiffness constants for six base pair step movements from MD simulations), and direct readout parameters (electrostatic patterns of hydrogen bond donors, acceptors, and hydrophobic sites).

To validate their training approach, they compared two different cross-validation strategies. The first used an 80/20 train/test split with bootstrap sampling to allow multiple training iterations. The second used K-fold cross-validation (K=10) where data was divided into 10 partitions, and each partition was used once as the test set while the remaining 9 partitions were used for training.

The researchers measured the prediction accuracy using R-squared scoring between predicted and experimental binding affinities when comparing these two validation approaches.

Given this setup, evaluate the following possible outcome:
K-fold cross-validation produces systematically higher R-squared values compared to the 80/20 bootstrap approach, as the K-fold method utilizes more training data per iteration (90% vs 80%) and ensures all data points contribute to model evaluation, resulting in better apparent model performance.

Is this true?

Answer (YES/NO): NO